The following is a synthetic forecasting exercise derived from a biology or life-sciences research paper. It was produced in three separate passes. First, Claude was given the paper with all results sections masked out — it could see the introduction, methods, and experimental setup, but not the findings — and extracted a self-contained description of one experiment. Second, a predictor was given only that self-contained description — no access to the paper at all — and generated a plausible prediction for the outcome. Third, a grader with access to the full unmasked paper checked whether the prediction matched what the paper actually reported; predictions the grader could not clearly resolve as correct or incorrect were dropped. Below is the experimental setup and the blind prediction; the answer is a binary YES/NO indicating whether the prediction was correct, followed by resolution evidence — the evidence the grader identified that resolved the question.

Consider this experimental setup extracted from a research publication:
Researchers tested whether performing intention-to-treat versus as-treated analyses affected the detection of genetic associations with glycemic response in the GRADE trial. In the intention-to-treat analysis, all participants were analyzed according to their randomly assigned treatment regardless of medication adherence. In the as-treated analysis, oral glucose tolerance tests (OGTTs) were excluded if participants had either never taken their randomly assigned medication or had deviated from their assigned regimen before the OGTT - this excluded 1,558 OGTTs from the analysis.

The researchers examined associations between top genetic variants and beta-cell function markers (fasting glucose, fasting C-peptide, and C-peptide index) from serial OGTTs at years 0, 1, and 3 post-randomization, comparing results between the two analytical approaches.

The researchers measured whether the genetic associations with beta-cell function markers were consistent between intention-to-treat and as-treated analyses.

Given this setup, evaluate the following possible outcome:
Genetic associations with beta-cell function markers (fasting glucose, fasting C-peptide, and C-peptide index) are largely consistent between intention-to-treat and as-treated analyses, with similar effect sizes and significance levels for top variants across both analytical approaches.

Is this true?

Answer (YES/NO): YES